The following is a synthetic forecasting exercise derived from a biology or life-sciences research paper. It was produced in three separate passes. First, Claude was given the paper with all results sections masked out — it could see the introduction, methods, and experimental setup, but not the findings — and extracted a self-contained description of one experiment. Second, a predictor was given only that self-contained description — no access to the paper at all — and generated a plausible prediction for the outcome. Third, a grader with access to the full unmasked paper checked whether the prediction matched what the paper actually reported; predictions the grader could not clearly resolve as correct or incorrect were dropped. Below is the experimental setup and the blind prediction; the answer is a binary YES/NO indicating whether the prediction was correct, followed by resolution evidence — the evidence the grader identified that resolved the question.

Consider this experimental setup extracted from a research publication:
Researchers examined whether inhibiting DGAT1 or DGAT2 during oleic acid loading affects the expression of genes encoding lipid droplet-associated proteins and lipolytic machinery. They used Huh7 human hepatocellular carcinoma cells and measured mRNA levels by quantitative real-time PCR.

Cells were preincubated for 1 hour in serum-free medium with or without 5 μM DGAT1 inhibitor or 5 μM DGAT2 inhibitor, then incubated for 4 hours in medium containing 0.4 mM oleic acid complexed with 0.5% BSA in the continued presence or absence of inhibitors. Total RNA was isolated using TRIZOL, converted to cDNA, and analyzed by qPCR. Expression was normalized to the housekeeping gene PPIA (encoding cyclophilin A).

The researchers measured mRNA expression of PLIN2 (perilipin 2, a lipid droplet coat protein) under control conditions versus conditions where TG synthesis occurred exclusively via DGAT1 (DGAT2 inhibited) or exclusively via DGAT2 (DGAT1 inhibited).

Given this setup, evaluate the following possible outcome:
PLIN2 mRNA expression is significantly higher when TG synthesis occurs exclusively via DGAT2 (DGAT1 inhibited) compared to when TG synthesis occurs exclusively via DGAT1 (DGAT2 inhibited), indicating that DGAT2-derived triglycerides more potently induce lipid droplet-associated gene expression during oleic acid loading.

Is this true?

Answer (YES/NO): NO